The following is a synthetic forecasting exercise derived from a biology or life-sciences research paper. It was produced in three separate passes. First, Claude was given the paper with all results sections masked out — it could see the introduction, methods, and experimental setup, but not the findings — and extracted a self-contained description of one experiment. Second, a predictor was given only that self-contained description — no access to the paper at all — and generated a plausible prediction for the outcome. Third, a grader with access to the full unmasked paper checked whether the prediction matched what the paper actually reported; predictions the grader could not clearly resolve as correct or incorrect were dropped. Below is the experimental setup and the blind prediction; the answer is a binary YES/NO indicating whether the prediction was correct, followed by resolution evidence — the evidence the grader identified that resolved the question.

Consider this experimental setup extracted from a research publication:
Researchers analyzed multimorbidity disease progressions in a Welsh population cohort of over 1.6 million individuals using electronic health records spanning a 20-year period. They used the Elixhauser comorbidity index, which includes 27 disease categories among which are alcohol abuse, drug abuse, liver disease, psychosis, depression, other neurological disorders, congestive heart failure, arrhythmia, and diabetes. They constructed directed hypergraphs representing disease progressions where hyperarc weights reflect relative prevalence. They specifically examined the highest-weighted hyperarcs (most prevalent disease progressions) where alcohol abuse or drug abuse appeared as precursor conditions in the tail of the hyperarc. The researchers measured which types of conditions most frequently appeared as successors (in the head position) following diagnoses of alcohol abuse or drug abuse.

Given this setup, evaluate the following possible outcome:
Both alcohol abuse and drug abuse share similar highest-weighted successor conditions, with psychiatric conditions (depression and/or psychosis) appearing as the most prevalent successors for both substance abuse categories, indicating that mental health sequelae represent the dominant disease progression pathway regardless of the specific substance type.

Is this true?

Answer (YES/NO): NO